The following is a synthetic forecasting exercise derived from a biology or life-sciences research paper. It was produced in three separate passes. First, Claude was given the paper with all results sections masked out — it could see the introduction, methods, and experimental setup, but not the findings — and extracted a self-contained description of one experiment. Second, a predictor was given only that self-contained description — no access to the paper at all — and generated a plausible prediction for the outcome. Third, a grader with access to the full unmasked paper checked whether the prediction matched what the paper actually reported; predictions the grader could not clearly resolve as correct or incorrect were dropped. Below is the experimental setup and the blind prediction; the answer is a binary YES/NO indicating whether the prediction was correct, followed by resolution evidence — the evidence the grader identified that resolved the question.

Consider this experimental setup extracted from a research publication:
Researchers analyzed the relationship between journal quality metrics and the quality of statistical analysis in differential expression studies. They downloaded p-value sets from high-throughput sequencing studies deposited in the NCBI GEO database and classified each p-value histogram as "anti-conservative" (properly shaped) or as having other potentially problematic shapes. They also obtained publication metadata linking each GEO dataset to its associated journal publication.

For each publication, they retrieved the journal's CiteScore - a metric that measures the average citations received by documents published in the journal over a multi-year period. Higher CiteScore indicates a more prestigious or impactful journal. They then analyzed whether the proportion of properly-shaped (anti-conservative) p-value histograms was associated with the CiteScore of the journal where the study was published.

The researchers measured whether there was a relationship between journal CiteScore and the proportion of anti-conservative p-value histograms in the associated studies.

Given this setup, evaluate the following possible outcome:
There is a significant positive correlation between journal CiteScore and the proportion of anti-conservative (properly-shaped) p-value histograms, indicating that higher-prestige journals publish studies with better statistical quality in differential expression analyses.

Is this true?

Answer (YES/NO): NO